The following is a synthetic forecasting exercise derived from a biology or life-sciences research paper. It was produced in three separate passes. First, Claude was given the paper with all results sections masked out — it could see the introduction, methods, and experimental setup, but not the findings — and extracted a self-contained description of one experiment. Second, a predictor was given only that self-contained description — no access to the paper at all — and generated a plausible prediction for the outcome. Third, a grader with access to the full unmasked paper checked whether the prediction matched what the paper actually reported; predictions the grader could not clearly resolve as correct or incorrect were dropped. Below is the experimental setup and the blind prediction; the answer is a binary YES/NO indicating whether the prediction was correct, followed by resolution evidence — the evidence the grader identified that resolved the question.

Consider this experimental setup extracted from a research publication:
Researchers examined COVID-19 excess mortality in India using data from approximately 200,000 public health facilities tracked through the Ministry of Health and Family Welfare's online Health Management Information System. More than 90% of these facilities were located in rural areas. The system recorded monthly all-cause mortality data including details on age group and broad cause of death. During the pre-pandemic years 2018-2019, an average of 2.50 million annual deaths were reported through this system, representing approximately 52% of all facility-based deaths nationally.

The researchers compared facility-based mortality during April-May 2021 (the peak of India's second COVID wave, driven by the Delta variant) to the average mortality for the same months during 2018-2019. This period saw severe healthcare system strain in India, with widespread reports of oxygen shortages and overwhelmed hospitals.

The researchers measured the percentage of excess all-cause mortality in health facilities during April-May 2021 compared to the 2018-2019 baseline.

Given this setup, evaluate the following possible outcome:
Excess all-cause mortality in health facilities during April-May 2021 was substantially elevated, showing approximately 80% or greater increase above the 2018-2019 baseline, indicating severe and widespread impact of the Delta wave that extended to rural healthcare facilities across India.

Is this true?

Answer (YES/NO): YES